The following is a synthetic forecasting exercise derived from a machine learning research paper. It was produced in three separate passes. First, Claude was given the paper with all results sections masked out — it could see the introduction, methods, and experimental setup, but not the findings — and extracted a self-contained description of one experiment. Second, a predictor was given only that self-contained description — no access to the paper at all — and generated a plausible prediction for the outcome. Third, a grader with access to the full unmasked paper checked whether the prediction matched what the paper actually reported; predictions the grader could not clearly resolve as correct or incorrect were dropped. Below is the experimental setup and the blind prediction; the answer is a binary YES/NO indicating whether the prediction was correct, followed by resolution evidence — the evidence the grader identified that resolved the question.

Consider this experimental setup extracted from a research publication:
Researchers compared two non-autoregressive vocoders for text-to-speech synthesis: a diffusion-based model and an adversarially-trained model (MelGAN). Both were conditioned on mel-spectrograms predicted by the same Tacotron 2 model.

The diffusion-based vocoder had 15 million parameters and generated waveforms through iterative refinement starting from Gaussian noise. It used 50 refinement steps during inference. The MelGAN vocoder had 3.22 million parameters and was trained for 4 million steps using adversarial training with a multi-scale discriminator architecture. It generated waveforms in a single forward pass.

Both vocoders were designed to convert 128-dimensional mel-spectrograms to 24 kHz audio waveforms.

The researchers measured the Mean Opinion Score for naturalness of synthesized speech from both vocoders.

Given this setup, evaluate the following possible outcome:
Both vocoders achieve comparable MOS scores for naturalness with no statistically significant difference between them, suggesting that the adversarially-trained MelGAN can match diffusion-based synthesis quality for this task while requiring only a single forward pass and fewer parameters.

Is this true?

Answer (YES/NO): NO